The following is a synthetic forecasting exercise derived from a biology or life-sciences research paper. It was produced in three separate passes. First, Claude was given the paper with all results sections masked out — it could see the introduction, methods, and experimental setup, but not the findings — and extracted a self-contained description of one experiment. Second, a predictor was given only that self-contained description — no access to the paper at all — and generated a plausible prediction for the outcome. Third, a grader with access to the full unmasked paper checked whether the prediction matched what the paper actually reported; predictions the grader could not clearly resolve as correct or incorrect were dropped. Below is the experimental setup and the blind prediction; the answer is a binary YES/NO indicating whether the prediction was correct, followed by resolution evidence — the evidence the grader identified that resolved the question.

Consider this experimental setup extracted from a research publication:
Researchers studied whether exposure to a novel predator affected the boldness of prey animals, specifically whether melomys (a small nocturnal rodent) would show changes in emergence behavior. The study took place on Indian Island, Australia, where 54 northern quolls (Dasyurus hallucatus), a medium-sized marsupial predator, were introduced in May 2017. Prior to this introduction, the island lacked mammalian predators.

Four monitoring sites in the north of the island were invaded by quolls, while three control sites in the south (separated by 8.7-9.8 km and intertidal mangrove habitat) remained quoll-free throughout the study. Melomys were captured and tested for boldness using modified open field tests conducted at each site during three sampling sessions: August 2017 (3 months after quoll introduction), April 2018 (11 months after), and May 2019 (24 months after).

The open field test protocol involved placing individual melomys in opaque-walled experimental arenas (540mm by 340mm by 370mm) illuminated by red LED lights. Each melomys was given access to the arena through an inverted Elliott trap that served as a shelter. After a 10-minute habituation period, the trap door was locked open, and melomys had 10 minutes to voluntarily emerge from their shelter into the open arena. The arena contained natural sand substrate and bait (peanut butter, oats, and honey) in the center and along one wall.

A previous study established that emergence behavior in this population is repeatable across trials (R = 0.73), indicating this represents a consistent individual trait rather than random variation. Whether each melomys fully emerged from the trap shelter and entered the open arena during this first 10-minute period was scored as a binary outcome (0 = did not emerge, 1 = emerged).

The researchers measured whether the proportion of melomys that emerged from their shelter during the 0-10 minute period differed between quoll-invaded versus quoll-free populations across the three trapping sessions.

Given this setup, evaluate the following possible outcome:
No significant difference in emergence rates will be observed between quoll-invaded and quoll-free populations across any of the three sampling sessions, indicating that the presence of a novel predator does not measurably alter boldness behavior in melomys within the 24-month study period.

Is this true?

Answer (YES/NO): NO